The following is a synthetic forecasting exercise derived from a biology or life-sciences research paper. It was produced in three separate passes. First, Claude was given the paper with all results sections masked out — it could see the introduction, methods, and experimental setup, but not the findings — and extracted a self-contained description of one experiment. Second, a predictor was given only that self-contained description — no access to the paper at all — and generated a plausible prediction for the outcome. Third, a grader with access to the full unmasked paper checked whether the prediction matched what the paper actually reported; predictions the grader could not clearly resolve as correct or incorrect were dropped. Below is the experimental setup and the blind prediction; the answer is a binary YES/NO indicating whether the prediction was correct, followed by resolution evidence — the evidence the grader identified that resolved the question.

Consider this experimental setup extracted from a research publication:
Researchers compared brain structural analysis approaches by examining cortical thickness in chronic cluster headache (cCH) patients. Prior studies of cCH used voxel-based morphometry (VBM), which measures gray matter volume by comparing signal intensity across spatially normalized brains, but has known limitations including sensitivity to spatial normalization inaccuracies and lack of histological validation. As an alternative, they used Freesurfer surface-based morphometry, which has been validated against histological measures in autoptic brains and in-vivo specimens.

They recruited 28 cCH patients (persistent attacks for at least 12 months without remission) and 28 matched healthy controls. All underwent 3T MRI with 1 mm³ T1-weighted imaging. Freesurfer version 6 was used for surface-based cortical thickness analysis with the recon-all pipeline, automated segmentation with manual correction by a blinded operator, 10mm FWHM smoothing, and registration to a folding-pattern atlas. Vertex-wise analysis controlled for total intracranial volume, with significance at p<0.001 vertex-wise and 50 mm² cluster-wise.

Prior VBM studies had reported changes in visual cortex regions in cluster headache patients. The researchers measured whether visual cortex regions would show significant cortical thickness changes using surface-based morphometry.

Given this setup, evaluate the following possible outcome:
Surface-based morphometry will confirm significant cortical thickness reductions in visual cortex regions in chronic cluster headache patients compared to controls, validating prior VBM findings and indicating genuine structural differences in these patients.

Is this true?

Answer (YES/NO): NO